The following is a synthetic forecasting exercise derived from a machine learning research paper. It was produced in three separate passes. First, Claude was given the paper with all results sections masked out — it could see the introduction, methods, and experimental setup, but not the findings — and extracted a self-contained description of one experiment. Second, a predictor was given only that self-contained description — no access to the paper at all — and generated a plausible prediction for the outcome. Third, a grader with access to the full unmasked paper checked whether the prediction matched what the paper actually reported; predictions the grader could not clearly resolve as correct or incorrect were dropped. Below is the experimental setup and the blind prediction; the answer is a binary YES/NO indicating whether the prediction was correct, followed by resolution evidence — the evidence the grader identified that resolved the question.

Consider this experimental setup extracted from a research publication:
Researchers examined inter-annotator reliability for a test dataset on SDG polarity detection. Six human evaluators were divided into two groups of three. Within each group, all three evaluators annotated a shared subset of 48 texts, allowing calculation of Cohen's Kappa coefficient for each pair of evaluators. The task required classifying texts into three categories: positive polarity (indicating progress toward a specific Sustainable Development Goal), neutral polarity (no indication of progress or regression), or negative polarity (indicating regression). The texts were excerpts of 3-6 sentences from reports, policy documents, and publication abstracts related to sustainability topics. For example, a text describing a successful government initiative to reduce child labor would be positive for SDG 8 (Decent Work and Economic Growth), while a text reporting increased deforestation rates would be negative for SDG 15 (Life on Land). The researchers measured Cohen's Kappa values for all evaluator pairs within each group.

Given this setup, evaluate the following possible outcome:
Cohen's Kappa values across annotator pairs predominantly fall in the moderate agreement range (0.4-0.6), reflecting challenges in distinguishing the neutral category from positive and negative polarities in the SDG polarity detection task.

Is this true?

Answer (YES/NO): NO